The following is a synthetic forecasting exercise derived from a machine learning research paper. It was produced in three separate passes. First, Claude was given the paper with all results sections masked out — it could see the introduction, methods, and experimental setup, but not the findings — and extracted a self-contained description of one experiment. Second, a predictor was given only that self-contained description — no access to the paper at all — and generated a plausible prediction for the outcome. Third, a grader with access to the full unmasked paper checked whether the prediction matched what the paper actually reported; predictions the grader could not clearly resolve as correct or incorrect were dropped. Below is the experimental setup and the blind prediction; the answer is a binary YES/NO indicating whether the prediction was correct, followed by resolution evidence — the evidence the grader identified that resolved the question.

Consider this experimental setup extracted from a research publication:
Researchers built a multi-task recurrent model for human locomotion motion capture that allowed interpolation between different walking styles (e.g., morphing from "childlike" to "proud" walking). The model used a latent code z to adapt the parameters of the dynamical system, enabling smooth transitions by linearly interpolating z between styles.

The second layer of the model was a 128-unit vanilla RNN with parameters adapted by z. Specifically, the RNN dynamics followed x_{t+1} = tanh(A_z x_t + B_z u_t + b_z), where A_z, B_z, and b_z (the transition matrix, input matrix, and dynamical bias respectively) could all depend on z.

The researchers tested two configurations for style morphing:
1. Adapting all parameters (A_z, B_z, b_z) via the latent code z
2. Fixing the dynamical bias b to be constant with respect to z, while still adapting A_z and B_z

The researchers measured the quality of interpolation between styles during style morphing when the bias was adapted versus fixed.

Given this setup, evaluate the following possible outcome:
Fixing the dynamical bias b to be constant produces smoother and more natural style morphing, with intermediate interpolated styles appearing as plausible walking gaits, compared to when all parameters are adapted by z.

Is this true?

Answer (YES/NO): YES